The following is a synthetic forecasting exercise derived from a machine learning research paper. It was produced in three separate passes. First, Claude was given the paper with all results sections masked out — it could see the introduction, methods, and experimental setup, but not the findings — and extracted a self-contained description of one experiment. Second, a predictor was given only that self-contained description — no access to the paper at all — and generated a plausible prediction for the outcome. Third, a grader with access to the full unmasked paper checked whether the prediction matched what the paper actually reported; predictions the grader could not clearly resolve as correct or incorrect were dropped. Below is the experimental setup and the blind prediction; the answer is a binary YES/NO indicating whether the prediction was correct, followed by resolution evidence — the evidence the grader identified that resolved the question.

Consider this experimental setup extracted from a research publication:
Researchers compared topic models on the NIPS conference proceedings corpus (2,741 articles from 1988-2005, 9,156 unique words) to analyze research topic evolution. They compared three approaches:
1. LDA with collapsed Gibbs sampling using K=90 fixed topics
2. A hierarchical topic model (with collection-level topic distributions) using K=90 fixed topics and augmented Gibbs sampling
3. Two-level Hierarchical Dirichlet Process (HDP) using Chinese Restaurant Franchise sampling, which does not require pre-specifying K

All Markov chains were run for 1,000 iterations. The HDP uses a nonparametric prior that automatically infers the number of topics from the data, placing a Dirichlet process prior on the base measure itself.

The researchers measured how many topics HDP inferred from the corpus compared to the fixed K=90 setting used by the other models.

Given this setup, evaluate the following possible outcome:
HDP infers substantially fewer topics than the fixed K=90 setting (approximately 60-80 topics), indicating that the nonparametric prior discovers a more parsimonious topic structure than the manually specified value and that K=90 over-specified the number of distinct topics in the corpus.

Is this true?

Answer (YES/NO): NO